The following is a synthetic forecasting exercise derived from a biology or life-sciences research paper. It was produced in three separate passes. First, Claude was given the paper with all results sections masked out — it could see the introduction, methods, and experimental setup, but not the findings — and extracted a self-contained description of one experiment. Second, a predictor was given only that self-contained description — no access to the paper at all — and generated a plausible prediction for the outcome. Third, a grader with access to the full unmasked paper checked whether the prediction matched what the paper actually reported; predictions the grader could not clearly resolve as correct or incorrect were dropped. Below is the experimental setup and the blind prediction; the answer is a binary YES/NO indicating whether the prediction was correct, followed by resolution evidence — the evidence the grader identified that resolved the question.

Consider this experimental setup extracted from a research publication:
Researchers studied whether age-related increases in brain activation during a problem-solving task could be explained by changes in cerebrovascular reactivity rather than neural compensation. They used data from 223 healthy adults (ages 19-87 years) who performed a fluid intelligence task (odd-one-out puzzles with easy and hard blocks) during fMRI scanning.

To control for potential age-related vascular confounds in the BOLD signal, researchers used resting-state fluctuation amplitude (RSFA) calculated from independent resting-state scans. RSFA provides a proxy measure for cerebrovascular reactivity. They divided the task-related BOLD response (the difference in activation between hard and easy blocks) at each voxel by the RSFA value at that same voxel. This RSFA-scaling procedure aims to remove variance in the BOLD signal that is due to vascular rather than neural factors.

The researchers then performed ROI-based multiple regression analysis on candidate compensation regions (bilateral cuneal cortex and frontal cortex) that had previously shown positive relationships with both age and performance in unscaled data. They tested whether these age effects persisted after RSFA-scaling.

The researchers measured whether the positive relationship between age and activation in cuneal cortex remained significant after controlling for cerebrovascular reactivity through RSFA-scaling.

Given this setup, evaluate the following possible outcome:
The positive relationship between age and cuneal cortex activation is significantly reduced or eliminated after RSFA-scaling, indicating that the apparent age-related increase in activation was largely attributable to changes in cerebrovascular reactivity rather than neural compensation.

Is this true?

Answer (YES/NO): NO